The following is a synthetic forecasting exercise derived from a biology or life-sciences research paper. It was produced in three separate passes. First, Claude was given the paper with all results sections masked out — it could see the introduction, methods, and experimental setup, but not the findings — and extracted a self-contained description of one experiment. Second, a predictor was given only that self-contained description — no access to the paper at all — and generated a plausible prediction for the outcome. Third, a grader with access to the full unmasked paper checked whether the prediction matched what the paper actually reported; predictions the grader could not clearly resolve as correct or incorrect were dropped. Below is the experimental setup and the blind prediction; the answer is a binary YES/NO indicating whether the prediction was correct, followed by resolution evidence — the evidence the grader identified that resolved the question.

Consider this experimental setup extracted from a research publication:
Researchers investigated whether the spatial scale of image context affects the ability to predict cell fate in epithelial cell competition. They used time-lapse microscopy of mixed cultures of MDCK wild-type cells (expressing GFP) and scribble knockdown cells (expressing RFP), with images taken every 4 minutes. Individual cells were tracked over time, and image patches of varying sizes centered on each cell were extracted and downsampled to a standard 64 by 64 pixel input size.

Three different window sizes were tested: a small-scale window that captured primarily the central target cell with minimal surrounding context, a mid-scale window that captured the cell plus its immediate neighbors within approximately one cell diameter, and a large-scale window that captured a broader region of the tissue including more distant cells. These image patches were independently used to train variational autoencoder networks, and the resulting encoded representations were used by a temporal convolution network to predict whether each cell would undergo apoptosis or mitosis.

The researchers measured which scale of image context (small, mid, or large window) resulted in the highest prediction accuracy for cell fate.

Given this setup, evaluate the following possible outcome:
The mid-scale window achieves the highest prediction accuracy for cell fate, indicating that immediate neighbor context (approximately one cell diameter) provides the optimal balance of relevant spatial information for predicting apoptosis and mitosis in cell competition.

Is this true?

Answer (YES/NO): NO